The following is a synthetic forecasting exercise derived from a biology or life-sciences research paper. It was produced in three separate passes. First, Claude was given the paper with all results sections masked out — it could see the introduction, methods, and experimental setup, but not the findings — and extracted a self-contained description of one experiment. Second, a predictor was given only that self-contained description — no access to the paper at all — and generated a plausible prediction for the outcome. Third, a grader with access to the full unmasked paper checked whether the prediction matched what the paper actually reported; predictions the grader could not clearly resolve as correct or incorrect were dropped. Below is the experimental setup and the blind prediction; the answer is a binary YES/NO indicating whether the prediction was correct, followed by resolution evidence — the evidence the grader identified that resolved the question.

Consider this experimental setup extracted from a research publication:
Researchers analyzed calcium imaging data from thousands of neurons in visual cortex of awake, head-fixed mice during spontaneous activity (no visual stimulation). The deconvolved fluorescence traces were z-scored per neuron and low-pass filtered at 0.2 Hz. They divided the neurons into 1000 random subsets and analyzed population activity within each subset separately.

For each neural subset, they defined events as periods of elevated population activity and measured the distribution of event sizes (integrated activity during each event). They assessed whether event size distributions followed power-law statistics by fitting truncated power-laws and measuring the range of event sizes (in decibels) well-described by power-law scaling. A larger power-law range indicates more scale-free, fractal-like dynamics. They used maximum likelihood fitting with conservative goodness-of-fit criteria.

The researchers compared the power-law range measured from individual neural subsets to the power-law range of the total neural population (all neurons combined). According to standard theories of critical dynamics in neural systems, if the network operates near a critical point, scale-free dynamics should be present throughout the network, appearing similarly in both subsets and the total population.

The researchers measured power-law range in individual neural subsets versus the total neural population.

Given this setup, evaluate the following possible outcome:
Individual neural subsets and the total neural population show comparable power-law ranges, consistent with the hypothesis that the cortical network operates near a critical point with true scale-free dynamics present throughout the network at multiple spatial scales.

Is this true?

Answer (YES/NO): NO